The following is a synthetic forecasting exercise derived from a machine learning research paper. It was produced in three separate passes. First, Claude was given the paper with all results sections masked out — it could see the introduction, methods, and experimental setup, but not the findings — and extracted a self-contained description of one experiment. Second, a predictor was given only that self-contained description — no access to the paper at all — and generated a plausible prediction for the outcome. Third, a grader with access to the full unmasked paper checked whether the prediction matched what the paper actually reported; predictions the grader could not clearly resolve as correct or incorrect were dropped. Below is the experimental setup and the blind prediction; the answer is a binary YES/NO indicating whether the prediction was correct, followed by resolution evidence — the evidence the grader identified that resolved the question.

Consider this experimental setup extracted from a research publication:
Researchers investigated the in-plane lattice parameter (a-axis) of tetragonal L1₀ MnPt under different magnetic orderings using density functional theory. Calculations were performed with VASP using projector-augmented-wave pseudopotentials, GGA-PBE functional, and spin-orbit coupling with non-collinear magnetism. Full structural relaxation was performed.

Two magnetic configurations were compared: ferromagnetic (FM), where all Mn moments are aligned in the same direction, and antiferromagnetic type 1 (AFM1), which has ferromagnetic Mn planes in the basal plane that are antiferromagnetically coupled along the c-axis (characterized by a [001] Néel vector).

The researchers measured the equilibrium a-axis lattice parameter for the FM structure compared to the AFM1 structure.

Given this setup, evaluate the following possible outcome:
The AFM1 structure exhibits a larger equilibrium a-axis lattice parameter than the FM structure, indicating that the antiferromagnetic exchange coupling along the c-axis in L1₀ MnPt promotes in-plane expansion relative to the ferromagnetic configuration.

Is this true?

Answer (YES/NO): NO